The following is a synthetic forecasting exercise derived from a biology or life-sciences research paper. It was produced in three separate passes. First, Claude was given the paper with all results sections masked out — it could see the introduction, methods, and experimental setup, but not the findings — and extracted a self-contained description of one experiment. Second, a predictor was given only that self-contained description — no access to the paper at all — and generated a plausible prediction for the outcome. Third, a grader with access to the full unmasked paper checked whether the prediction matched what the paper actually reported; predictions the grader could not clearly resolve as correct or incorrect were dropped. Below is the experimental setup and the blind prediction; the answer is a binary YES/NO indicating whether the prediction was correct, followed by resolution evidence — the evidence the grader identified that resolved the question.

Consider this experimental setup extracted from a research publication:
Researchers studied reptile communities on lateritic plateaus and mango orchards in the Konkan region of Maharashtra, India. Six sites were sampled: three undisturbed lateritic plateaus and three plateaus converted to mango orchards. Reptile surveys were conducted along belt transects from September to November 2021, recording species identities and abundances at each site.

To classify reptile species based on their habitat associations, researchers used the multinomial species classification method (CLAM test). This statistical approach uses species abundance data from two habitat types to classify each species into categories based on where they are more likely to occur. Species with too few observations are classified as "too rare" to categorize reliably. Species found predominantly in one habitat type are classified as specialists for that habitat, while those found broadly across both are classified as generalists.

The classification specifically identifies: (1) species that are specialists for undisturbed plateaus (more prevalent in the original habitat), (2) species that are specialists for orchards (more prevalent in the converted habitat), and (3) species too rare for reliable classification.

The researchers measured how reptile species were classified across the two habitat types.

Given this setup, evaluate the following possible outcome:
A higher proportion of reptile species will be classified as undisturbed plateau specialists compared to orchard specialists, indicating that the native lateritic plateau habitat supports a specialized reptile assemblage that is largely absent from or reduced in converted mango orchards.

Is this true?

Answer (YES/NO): NO